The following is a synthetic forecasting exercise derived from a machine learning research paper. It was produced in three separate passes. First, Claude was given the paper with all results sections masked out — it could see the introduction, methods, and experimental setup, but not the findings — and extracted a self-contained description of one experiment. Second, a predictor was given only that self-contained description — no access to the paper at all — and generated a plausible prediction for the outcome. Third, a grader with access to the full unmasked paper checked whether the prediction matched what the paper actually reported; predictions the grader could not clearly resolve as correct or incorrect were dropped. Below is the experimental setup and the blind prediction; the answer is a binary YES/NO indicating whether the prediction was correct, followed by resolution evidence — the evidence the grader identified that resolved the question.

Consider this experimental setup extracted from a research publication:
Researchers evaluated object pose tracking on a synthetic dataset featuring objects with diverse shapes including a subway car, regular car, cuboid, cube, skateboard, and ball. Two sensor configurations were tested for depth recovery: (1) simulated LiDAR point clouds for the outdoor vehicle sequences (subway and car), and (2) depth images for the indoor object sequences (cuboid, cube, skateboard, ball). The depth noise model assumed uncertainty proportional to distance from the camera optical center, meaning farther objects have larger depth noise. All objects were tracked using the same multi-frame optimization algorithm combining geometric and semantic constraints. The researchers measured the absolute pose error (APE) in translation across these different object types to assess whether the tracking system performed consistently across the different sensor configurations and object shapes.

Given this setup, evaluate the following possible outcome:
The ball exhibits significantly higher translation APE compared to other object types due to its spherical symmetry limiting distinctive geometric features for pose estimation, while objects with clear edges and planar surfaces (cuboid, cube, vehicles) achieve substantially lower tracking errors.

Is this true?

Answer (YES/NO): NO